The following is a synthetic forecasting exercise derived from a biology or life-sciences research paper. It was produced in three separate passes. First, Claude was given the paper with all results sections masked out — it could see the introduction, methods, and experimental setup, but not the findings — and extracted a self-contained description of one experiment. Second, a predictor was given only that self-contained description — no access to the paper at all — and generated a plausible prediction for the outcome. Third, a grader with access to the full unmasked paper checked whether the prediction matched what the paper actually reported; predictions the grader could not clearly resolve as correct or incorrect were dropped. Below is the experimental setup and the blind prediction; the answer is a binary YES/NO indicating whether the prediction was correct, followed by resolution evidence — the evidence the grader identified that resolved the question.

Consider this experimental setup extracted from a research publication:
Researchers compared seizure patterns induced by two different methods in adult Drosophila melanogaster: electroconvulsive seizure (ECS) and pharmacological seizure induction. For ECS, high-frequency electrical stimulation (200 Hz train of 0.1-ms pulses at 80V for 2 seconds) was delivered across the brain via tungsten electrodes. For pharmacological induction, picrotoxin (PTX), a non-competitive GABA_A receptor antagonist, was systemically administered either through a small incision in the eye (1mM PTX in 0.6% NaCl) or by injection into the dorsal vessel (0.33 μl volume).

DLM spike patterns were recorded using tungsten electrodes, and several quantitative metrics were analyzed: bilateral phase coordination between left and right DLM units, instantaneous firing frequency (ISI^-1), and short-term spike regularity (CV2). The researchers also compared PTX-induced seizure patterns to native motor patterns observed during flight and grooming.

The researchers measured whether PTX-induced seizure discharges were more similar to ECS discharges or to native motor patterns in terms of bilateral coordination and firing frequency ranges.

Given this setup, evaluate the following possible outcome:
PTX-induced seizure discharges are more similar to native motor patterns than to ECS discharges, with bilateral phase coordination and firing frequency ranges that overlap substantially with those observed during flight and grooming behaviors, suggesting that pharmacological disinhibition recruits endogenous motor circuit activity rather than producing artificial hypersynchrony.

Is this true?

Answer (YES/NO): YES